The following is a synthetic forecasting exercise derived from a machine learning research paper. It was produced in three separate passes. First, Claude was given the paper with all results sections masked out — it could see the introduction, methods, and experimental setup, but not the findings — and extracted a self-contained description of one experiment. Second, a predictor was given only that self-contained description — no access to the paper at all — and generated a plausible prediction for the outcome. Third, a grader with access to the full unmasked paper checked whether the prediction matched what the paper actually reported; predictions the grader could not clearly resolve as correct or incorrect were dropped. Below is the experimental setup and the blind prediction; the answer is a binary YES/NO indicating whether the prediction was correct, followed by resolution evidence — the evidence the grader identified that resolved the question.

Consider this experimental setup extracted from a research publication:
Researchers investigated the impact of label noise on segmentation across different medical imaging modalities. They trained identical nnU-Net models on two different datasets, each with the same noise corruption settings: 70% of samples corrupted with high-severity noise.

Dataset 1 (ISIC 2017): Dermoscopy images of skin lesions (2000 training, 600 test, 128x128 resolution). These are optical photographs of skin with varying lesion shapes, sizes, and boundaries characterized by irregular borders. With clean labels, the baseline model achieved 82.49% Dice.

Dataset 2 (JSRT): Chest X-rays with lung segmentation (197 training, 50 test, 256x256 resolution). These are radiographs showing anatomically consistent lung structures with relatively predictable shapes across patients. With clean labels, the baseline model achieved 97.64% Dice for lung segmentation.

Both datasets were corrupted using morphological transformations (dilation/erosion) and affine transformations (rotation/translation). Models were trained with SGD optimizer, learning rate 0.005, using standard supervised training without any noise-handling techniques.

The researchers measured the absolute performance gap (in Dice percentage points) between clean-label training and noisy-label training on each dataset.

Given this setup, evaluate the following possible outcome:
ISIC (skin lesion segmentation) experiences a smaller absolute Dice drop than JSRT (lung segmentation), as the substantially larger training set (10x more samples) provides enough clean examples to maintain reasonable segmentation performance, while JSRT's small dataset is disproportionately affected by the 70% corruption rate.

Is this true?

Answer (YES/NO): YES